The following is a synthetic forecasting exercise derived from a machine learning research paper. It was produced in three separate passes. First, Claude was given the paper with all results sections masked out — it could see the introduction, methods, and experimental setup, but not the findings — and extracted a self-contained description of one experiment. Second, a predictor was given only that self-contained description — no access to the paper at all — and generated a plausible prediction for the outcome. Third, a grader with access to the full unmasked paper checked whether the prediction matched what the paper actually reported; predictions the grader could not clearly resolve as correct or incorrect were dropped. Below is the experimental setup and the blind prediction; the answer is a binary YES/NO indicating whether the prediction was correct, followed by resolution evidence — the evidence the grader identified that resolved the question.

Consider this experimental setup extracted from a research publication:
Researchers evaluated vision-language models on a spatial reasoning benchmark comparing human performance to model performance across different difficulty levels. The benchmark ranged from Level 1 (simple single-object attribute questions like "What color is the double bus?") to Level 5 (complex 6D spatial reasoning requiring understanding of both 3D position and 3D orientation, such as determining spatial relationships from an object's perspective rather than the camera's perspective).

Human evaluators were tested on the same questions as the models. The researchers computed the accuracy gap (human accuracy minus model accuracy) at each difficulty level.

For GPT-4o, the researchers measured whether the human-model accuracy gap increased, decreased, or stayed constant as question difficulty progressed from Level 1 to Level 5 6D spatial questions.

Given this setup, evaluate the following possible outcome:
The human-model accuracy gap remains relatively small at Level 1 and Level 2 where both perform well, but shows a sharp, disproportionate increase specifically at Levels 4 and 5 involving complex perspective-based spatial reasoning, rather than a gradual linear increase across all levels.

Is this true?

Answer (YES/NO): NO